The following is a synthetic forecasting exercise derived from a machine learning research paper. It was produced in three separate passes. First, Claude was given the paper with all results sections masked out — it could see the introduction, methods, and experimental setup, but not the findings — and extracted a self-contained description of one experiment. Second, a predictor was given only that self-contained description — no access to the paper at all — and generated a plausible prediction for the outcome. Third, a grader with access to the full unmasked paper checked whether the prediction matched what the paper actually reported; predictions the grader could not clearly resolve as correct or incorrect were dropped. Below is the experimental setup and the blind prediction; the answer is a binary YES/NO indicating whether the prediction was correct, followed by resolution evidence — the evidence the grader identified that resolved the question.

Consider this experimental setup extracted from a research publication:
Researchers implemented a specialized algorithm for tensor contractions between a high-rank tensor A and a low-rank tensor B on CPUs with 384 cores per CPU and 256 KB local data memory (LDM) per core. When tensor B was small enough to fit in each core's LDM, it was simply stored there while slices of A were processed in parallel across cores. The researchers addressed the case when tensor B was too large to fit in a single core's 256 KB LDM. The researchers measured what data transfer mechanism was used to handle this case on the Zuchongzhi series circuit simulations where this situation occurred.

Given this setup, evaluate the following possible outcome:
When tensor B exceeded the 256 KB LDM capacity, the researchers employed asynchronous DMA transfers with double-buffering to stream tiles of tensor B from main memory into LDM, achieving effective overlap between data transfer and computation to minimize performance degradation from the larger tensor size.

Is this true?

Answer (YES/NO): NO